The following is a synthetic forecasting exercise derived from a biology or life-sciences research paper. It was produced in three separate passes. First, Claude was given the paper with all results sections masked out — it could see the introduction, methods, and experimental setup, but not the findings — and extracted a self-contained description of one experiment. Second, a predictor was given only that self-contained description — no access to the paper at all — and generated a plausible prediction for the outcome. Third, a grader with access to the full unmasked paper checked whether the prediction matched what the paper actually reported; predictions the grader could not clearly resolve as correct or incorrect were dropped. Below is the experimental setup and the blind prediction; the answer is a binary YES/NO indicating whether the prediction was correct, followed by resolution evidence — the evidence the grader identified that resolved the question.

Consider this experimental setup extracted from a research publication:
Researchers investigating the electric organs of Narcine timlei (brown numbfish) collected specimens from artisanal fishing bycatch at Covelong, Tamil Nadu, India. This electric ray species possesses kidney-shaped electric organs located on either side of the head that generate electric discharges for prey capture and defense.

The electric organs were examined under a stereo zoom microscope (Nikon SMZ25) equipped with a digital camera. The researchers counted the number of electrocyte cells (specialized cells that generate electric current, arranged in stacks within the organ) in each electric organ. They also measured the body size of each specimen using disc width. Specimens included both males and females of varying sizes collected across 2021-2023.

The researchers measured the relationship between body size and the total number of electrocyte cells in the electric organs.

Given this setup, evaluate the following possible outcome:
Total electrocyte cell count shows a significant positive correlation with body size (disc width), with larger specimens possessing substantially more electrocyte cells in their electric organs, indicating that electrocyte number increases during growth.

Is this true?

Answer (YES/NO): NO